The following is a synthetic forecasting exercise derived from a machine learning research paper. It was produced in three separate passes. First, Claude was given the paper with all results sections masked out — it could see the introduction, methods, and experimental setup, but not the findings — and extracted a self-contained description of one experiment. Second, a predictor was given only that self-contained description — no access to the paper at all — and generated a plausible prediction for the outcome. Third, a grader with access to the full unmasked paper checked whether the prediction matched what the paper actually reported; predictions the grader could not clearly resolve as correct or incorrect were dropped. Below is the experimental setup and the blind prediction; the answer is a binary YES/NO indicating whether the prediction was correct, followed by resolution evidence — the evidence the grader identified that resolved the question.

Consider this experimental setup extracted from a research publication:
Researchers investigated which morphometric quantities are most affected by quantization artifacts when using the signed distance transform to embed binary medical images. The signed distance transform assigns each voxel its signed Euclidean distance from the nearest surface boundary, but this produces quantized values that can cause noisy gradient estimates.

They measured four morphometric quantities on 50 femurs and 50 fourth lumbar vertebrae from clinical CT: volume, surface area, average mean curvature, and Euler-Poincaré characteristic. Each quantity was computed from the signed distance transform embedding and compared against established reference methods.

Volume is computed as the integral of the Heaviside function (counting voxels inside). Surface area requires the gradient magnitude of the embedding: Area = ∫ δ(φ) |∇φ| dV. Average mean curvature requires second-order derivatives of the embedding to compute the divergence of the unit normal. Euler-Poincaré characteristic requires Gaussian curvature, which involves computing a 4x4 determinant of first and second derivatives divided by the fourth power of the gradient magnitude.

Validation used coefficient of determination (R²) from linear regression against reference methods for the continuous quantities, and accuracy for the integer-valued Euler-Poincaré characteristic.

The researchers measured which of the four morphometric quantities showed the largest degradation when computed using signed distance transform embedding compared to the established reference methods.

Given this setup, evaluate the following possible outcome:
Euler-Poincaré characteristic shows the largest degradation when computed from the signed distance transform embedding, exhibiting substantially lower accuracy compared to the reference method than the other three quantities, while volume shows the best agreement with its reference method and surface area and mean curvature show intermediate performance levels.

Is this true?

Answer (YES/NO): NO